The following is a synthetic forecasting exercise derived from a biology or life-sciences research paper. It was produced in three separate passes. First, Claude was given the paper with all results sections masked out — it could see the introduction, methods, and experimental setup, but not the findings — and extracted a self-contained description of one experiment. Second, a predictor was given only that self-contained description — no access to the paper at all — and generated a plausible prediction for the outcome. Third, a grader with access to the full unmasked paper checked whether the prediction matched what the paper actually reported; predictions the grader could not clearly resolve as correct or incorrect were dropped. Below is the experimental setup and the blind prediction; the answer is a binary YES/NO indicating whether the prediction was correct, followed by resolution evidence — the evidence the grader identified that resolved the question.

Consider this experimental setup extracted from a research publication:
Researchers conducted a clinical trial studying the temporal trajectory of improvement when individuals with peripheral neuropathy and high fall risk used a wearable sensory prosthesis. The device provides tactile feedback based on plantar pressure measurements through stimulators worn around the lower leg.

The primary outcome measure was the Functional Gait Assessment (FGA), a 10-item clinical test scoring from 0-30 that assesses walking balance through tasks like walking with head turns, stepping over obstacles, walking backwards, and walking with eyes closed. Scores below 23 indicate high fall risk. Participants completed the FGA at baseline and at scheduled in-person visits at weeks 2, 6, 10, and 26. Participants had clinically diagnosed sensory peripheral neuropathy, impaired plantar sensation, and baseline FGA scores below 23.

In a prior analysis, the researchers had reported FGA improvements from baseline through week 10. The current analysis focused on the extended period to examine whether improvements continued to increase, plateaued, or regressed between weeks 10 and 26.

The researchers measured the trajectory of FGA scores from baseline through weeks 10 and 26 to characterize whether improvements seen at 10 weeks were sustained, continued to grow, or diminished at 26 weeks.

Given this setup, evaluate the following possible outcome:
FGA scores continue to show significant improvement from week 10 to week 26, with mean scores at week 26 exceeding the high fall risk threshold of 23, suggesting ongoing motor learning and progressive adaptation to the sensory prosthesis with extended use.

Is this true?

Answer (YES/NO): NO